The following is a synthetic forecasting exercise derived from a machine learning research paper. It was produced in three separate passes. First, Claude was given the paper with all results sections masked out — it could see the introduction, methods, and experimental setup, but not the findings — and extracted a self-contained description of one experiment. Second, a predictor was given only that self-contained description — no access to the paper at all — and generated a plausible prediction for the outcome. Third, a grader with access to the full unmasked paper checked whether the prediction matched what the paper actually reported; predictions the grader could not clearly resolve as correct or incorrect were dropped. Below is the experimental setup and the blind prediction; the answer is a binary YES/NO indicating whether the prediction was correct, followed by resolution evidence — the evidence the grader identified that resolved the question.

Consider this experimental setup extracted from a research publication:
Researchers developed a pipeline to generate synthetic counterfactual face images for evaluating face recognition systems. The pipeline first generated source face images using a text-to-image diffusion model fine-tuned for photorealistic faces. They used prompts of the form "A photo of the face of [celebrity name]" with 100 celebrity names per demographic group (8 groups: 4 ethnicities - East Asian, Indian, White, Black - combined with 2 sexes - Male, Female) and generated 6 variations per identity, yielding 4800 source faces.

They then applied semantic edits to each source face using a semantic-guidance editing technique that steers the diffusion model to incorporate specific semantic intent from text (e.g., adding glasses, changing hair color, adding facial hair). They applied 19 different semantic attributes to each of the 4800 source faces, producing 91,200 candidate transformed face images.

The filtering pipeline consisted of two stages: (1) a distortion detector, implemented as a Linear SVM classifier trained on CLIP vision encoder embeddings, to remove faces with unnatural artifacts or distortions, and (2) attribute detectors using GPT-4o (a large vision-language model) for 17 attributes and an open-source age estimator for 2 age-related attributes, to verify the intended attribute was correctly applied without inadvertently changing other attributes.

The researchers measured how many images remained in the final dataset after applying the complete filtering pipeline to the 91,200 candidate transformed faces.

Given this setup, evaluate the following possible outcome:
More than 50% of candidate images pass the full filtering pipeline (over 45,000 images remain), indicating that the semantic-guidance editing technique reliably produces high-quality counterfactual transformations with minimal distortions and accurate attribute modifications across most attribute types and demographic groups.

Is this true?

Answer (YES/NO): NO